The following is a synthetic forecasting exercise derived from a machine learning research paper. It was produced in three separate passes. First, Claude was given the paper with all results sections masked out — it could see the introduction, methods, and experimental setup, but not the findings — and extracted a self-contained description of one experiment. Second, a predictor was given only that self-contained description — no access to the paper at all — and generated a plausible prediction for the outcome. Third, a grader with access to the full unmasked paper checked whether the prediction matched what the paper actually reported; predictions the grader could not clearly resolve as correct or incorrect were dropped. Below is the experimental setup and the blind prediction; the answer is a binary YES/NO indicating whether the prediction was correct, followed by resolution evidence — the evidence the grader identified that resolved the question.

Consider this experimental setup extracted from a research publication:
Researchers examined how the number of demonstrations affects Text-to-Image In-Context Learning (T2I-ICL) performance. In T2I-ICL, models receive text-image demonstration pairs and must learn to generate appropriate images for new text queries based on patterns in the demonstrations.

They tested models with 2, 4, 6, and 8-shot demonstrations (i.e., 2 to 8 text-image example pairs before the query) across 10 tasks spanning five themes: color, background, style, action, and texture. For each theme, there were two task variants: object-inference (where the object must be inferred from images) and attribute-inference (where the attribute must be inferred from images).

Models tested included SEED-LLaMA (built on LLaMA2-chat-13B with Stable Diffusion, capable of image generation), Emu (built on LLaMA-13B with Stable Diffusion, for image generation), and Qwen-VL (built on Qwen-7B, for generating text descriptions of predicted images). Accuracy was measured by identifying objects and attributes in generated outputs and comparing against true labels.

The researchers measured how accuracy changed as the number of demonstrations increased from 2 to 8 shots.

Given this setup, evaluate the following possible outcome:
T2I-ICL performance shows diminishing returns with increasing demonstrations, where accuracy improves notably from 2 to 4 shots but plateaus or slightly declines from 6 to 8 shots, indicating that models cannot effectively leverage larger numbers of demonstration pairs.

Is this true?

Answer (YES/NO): NO